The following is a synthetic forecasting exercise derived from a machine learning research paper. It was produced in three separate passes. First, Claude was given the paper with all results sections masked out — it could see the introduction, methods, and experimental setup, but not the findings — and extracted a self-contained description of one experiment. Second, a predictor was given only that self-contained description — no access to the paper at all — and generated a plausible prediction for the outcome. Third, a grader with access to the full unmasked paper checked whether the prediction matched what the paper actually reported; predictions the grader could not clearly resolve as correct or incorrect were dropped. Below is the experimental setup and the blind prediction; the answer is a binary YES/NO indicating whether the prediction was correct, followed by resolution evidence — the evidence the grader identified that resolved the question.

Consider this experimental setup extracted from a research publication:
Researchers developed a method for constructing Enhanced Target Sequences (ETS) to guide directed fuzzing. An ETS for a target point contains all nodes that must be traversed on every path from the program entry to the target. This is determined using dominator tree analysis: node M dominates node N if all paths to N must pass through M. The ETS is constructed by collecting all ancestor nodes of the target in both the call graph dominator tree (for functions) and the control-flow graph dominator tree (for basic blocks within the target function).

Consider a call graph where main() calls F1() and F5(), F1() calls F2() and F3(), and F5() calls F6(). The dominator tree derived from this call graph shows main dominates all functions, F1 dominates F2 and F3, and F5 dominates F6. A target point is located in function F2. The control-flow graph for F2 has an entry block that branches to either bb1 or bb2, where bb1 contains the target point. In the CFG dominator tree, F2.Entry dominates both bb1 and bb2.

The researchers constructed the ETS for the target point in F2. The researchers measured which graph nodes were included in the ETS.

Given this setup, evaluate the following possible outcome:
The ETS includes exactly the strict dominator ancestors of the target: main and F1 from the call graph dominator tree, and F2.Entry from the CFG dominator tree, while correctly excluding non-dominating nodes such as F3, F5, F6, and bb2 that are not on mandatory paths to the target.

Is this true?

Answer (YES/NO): NO